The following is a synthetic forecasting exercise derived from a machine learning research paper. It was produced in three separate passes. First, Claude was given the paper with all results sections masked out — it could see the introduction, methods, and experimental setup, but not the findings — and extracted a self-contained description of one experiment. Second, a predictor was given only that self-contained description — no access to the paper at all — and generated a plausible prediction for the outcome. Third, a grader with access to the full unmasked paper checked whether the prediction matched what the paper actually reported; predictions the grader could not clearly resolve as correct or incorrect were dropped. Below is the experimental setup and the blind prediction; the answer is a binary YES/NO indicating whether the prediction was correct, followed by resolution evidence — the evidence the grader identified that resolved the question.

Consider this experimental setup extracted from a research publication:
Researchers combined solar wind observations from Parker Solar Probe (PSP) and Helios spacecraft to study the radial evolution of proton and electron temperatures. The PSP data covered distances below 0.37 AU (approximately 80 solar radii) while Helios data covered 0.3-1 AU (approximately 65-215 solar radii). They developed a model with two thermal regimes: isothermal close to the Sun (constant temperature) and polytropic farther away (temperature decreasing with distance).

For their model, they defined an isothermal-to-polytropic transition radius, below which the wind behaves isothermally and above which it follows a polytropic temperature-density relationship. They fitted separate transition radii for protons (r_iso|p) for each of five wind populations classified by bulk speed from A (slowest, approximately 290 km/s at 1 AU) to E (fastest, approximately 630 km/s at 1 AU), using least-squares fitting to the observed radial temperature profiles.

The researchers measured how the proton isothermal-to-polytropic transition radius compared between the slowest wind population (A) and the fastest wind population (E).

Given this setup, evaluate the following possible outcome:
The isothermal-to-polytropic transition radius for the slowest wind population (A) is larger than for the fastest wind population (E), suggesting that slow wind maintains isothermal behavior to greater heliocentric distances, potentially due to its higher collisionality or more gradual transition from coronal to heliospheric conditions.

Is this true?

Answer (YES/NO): YES